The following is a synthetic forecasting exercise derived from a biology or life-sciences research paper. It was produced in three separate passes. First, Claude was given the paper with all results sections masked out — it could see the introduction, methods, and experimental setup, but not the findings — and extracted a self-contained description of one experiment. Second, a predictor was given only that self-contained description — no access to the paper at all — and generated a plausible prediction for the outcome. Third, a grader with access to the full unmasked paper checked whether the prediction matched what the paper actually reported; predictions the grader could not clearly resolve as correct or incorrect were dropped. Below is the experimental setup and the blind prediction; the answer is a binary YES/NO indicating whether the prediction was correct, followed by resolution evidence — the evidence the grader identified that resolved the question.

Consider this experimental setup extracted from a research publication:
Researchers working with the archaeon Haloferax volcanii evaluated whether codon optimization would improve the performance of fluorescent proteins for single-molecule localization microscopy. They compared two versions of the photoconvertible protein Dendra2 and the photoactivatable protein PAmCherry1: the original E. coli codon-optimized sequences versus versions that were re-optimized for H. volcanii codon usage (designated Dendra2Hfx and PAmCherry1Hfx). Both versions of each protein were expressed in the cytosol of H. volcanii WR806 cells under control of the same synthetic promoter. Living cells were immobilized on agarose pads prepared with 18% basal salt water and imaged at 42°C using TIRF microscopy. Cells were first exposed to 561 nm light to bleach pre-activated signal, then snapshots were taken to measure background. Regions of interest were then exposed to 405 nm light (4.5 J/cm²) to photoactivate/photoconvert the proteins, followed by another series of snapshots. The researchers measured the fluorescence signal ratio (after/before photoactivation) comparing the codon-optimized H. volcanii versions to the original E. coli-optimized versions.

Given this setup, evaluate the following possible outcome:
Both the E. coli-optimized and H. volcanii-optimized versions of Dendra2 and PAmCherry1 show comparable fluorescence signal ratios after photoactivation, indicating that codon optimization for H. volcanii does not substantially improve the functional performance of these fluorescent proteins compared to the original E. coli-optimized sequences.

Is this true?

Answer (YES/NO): NO